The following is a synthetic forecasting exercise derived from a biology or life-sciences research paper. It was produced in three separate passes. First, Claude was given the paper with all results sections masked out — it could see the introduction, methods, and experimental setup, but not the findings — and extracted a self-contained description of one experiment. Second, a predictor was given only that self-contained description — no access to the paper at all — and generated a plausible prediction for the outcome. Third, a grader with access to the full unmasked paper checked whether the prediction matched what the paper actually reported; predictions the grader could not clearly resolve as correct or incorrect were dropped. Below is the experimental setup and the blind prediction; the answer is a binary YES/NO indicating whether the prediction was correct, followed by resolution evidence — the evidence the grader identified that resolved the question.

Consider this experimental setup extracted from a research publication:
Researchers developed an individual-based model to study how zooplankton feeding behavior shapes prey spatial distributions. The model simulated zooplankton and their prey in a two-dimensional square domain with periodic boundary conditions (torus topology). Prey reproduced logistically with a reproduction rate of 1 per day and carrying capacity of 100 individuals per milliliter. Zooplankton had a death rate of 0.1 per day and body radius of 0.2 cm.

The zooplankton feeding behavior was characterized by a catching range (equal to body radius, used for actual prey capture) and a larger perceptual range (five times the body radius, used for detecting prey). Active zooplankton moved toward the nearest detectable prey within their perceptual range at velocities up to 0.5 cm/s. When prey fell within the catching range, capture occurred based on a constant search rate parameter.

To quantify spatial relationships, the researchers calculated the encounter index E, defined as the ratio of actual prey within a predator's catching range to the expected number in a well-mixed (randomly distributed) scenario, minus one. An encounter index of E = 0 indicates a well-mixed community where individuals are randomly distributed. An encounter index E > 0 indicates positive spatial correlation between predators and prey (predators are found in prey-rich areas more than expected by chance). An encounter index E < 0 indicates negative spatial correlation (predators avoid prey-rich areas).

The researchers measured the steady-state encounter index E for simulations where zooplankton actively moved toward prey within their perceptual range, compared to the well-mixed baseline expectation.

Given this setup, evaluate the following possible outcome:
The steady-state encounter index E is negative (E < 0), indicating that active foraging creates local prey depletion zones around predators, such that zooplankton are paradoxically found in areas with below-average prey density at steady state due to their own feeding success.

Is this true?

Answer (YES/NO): NO